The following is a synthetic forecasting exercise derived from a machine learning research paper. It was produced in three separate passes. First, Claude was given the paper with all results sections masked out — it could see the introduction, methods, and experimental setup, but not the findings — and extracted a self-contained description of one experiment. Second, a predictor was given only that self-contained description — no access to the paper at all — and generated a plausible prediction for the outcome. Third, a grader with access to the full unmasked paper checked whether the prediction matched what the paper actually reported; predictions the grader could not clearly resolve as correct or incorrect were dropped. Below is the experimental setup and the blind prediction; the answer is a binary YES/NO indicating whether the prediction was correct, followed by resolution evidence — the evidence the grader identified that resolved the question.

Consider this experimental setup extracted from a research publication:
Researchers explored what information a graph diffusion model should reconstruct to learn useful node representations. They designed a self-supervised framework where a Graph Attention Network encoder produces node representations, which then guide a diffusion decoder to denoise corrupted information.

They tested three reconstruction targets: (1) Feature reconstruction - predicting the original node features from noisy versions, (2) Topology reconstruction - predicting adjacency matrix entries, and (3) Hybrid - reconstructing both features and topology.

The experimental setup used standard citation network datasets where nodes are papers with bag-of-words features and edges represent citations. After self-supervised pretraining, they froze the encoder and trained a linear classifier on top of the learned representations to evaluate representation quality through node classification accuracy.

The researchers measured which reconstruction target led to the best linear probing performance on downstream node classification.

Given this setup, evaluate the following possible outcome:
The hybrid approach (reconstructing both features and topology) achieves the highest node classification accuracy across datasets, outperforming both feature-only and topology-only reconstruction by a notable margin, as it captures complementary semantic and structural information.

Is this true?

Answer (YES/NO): NO